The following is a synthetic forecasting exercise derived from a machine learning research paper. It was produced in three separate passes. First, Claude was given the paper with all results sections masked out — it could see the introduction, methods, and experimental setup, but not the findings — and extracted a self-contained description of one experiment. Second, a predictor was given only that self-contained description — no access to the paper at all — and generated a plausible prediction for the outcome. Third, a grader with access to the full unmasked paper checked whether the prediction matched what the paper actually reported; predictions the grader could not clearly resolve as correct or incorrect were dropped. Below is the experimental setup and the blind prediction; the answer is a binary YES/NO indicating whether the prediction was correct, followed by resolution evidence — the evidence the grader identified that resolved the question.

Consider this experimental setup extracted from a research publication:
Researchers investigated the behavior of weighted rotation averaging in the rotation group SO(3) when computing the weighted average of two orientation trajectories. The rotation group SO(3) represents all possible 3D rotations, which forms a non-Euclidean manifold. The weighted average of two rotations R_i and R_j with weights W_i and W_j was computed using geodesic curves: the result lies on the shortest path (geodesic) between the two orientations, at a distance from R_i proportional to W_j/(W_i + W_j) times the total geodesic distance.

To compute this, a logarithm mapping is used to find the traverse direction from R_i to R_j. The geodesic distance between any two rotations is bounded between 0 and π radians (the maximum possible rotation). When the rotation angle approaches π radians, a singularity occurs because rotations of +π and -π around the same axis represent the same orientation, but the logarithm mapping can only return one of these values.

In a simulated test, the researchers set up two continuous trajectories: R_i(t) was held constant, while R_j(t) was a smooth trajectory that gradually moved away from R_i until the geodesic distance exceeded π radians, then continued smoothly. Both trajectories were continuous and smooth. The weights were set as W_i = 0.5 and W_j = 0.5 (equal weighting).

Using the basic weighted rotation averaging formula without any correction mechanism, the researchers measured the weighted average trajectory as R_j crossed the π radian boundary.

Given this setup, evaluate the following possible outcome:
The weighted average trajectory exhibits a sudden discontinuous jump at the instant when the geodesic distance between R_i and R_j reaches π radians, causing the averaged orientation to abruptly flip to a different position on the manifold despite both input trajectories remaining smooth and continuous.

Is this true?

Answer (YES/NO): YES